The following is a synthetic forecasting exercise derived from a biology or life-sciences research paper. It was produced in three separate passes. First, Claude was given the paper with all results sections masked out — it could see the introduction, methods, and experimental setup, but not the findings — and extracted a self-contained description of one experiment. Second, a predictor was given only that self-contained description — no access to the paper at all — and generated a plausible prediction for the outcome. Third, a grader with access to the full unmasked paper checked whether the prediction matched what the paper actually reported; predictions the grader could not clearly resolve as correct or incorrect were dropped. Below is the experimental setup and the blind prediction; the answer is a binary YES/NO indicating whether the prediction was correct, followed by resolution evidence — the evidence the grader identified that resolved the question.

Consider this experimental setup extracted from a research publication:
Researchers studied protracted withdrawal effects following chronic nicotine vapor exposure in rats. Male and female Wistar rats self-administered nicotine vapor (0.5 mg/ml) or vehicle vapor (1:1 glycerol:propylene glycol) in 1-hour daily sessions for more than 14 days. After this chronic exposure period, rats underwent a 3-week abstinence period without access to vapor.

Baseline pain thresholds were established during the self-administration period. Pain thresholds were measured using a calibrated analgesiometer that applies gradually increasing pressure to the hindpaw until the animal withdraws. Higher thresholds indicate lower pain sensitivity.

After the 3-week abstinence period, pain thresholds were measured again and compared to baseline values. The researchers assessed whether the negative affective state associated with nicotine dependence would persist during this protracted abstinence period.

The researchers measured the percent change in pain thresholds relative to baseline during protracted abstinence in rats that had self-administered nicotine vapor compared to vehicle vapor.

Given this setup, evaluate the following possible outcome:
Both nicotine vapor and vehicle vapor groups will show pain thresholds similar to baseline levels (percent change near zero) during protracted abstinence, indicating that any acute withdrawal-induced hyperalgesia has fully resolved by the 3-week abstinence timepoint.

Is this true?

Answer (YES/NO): NO